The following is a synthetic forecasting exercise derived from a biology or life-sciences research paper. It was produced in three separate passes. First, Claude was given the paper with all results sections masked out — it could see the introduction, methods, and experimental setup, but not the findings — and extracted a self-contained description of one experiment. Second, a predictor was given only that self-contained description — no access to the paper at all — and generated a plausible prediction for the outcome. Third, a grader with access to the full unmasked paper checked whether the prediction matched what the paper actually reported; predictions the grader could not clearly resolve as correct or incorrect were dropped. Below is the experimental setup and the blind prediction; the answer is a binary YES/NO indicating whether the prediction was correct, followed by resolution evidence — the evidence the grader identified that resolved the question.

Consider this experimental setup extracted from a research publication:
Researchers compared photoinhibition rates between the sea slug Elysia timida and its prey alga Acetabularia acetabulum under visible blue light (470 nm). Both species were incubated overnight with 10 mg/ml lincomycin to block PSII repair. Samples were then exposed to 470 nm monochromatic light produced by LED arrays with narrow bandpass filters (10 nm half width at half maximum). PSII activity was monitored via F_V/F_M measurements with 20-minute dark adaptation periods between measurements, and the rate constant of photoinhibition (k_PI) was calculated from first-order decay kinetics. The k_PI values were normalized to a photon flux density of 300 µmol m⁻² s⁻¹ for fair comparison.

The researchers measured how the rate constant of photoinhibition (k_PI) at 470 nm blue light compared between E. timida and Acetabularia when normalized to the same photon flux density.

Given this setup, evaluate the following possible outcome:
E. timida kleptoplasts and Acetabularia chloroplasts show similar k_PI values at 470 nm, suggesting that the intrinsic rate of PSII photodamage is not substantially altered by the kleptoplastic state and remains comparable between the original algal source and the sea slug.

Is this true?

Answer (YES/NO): NO